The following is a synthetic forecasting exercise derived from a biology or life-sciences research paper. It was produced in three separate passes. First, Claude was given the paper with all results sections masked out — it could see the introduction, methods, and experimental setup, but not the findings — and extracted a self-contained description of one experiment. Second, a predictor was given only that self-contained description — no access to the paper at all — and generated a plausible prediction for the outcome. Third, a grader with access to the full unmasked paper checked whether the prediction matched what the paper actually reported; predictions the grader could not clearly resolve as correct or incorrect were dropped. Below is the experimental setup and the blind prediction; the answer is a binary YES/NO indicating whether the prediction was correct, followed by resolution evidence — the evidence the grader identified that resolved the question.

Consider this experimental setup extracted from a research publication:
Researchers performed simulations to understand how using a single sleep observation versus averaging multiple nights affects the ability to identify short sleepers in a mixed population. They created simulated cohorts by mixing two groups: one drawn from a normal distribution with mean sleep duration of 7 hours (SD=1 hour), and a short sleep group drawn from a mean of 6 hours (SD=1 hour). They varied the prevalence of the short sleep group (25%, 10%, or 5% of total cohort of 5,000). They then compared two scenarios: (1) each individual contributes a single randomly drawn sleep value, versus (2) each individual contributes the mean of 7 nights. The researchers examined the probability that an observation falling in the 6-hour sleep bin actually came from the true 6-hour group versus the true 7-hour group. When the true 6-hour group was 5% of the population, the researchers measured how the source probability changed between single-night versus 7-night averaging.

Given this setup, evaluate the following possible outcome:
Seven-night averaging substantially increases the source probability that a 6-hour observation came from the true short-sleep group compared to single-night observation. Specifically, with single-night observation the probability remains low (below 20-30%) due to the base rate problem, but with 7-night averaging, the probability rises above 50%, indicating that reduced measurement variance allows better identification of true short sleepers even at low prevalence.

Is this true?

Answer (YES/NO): NO